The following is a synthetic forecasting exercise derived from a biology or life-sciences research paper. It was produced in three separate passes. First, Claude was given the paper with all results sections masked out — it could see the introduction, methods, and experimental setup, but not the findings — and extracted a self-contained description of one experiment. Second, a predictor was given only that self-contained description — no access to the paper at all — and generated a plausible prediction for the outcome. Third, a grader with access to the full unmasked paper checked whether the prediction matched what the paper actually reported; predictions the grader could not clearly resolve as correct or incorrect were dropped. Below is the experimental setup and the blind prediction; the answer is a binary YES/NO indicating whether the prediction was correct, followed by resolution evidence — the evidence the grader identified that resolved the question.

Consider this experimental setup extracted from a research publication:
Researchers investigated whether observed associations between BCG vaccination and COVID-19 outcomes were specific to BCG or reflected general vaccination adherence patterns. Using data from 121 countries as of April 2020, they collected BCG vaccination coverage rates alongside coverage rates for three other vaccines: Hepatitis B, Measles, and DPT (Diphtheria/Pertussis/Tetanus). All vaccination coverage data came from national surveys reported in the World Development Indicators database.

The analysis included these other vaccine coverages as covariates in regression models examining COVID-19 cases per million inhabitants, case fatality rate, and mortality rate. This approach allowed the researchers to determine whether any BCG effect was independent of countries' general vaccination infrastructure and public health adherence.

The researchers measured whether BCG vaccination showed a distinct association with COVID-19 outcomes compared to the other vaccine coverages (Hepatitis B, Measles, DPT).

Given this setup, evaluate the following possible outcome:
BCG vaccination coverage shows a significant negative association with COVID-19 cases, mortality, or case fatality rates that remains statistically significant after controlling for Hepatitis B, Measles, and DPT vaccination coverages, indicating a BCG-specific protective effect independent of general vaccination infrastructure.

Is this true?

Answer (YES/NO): YES